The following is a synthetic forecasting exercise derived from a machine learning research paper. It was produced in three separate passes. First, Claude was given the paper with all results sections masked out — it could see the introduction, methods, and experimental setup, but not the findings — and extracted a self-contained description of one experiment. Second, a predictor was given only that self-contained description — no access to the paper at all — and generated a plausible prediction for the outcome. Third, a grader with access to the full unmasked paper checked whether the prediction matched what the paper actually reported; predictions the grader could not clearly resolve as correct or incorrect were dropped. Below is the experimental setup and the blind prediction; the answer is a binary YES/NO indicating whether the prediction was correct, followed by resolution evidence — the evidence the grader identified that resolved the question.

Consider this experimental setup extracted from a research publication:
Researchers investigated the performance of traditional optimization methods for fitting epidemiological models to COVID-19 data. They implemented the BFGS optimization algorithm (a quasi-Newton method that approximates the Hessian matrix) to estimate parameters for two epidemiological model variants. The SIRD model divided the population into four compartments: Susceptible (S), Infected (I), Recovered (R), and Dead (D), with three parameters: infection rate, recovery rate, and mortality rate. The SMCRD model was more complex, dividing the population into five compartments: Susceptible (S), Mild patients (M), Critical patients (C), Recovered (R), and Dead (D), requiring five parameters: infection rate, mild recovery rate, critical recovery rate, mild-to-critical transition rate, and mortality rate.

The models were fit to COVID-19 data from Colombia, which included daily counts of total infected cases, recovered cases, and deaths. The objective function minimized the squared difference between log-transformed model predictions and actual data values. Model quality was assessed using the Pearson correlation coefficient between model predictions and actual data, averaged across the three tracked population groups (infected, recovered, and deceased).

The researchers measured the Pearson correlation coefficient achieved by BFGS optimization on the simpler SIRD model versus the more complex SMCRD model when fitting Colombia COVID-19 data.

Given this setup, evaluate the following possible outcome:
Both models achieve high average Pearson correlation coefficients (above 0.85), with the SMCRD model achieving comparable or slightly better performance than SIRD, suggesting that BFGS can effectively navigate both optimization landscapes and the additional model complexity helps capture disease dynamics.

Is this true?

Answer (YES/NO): NO